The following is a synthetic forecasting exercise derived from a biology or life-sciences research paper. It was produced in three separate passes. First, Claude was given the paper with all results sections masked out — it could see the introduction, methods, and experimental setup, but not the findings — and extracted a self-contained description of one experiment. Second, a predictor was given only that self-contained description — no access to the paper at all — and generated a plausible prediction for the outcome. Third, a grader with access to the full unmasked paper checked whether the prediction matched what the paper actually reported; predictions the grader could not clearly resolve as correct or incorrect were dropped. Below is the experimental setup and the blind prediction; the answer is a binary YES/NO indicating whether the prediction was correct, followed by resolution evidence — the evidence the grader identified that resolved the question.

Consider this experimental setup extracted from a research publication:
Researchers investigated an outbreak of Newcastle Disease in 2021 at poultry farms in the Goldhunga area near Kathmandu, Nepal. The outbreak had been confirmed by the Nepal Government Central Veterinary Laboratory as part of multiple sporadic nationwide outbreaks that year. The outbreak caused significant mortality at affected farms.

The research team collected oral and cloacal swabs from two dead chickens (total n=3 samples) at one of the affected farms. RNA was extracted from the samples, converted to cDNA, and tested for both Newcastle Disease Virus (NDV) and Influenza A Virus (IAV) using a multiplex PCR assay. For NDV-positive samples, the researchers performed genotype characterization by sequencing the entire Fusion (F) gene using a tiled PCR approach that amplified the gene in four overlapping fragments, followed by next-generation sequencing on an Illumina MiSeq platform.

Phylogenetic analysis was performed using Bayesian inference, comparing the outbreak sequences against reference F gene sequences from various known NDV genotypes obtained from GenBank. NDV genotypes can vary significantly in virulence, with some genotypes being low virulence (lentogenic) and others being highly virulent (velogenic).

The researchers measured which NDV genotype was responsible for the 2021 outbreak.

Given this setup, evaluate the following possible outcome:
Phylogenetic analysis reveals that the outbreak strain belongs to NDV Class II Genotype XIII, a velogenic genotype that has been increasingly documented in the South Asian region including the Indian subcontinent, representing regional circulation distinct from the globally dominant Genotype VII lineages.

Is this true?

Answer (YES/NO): NO